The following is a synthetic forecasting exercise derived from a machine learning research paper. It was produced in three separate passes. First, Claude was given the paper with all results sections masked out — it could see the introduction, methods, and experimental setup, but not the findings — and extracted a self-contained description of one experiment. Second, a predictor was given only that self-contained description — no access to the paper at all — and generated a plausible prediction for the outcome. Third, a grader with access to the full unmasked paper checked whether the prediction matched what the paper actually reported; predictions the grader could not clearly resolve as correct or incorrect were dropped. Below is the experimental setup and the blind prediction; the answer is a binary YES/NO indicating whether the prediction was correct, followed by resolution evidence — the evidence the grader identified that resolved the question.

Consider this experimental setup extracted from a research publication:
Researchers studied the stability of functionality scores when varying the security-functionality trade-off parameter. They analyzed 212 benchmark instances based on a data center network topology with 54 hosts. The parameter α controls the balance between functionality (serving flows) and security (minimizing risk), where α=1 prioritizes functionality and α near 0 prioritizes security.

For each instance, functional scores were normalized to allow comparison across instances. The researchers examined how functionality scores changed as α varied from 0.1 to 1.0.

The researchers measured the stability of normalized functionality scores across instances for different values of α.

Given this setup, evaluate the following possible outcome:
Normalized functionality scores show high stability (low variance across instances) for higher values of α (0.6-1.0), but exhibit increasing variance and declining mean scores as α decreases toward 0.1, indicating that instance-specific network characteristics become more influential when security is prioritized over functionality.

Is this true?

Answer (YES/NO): NO